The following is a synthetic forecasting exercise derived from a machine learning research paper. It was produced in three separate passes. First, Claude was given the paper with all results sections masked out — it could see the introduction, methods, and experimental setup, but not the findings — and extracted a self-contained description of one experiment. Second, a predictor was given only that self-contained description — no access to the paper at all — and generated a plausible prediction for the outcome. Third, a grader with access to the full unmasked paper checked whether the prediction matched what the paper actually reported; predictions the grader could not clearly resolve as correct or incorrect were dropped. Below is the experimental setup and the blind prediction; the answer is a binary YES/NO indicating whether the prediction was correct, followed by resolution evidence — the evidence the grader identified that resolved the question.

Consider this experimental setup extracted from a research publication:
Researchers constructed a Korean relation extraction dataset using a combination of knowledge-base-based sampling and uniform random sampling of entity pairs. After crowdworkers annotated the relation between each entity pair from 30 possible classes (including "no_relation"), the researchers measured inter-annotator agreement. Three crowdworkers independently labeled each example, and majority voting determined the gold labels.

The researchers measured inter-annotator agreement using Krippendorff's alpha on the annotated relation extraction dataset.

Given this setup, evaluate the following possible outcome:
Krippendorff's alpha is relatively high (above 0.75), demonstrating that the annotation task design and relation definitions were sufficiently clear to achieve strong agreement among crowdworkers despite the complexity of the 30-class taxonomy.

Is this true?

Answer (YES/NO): NO